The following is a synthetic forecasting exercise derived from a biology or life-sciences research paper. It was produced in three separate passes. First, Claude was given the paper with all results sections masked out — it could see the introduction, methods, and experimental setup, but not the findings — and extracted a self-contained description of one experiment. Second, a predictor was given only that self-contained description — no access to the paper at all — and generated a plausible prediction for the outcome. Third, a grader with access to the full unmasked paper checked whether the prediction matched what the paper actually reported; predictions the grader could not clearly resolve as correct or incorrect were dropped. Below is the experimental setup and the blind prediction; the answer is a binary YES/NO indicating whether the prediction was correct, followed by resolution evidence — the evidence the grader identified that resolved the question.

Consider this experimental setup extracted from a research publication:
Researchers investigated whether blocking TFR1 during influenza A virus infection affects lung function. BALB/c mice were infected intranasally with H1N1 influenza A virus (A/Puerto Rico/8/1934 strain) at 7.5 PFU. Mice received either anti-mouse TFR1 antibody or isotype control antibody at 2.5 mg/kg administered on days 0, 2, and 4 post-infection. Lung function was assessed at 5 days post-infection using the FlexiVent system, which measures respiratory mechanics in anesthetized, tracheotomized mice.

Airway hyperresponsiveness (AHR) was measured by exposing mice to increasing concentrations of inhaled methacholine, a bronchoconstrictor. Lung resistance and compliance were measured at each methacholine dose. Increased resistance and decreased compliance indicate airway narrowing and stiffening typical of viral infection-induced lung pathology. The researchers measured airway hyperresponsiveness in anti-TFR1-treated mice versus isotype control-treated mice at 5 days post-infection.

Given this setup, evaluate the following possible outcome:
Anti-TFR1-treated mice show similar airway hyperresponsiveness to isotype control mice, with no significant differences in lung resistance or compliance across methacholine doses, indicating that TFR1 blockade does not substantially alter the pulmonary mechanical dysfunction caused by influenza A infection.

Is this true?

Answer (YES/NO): NO